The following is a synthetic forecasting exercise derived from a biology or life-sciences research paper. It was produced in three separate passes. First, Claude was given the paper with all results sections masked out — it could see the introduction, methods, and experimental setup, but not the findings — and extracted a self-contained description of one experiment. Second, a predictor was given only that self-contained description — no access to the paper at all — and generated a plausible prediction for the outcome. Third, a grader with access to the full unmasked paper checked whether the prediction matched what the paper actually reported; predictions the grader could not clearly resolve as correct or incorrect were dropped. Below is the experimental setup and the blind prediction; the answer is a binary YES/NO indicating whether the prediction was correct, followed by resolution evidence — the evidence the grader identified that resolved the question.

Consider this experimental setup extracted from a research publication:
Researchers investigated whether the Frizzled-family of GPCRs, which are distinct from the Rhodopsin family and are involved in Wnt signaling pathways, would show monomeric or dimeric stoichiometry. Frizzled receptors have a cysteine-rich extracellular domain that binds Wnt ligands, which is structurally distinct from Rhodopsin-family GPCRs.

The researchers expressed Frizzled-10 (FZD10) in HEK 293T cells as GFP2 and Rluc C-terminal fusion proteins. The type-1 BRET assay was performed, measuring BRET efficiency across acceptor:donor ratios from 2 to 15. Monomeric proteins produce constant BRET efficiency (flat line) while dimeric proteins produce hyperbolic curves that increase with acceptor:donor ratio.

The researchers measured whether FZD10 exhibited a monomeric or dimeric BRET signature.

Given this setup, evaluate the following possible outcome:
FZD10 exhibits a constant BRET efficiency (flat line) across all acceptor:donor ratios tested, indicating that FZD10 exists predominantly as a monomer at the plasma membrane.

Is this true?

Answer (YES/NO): NO